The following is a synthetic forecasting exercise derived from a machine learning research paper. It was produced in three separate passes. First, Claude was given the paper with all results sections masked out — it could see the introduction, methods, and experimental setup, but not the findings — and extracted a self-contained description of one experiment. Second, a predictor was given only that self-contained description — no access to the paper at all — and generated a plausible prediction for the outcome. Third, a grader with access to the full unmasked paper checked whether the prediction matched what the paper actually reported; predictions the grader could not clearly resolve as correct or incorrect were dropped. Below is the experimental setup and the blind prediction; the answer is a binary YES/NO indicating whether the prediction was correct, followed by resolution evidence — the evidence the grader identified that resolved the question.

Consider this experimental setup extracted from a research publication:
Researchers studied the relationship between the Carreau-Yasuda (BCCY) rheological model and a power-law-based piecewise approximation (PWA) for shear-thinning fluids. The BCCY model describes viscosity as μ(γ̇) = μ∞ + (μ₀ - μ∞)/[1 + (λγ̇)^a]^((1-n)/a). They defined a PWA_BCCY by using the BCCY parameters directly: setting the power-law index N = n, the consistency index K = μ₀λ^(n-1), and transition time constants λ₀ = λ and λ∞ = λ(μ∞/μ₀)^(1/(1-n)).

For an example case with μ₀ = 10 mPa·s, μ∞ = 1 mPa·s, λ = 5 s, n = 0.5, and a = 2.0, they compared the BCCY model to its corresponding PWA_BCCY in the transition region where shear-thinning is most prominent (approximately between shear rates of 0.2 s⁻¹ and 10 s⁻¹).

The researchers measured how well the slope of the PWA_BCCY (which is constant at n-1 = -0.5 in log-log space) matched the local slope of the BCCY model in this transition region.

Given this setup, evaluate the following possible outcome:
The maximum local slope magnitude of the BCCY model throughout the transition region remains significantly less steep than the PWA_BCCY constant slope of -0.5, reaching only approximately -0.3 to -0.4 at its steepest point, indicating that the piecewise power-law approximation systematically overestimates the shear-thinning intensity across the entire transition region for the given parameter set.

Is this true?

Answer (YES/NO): YES